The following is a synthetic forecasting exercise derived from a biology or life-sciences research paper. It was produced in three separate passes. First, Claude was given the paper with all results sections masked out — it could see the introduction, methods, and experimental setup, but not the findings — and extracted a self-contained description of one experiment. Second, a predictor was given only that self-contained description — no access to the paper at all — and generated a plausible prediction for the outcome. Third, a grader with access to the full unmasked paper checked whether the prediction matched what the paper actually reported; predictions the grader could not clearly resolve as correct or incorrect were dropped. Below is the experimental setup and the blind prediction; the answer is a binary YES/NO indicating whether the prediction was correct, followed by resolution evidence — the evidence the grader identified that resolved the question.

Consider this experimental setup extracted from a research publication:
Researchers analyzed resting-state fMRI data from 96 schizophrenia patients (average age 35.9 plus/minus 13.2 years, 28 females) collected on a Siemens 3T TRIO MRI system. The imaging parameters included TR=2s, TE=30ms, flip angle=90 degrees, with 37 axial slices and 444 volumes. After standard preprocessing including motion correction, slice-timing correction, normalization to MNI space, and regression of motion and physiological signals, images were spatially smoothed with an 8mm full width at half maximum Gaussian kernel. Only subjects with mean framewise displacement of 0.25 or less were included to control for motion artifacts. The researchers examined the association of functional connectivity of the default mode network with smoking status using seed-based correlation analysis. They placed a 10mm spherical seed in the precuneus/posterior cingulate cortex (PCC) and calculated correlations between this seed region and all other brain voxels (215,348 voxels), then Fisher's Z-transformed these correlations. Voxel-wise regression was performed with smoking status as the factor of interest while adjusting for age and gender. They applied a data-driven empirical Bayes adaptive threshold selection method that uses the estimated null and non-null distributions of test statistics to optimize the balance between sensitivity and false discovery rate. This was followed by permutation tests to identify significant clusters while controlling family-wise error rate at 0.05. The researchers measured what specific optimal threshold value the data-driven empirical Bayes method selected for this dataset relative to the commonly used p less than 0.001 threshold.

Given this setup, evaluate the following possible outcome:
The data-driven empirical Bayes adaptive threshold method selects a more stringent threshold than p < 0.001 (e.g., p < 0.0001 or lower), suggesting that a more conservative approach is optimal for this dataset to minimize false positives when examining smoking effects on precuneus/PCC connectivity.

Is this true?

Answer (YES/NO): NO